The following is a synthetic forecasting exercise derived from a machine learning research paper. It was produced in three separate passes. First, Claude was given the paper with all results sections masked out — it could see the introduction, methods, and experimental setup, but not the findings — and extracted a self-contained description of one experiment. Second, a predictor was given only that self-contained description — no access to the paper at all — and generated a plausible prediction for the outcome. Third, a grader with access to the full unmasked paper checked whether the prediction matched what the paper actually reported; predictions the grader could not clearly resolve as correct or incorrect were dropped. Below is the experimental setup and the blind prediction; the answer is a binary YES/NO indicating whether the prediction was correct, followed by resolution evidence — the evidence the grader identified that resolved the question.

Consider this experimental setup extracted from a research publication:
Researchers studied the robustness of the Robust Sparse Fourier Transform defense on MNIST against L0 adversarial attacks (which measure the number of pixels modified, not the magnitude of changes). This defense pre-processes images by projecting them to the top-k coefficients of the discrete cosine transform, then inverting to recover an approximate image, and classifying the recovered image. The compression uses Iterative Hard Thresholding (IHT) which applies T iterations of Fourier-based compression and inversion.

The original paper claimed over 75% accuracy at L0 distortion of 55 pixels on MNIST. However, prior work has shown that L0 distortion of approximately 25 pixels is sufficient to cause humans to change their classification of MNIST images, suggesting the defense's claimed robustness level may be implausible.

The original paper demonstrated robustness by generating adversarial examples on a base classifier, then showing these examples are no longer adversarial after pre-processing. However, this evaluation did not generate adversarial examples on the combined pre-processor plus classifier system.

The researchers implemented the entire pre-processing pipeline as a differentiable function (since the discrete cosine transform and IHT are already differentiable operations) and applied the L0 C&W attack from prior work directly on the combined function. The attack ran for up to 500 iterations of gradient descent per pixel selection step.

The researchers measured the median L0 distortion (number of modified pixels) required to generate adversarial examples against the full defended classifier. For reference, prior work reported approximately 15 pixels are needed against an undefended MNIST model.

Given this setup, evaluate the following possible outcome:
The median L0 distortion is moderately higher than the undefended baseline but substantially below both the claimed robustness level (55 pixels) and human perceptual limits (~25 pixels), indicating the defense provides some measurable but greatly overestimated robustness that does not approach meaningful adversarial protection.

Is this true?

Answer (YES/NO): NO